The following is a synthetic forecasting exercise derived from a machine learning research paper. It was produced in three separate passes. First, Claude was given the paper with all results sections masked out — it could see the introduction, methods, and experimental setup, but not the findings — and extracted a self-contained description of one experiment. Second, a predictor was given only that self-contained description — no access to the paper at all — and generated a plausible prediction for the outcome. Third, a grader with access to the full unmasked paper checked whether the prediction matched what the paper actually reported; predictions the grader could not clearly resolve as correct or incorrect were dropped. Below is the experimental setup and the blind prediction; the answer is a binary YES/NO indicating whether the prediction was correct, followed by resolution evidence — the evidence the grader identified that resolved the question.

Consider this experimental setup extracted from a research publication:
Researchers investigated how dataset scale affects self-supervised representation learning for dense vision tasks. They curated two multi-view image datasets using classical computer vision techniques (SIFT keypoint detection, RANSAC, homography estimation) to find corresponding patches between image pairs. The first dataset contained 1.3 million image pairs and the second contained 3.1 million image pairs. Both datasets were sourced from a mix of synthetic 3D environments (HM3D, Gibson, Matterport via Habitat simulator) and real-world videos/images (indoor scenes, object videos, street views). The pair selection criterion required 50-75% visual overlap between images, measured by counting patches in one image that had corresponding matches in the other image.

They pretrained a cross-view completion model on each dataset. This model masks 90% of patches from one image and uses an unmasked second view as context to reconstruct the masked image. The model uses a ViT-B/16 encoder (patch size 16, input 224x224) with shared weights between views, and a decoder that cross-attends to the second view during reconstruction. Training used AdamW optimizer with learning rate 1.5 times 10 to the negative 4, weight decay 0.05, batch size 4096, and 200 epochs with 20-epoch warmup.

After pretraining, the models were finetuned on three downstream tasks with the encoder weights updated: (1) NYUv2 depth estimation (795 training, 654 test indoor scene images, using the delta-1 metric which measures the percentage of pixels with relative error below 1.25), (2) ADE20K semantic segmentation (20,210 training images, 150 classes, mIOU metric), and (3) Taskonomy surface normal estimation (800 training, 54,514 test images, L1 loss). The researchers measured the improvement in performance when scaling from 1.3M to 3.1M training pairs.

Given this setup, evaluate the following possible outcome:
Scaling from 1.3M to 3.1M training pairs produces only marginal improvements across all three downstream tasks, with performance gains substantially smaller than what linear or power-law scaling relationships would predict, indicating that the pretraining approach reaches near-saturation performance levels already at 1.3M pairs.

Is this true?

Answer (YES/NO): NO